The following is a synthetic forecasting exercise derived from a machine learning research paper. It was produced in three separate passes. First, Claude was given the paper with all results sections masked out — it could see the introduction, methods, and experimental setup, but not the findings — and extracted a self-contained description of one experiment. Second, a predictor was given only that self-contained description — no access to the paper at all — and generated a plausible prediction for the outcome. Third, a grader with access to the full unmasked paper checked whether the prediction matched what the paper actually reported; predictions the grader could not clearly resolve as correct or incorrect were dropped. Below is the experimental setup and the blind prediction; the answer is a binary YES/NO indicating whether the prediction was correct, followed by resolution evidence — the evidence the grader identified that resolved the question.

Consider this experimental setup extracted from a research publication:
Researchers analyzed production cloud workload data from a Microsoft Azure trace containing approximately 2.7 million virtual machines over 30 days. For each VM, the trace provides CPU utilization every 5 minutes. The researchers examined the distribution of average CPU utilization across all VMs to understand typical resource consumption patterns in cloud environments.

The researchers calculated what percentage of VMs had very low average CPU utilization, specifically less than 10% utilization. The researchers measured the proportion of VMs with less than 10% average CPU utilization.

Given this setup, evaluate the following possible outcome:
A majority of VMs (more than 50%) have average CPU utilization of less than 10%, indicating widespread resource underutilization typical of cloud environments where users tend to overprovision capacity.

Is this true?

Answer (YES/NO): NO